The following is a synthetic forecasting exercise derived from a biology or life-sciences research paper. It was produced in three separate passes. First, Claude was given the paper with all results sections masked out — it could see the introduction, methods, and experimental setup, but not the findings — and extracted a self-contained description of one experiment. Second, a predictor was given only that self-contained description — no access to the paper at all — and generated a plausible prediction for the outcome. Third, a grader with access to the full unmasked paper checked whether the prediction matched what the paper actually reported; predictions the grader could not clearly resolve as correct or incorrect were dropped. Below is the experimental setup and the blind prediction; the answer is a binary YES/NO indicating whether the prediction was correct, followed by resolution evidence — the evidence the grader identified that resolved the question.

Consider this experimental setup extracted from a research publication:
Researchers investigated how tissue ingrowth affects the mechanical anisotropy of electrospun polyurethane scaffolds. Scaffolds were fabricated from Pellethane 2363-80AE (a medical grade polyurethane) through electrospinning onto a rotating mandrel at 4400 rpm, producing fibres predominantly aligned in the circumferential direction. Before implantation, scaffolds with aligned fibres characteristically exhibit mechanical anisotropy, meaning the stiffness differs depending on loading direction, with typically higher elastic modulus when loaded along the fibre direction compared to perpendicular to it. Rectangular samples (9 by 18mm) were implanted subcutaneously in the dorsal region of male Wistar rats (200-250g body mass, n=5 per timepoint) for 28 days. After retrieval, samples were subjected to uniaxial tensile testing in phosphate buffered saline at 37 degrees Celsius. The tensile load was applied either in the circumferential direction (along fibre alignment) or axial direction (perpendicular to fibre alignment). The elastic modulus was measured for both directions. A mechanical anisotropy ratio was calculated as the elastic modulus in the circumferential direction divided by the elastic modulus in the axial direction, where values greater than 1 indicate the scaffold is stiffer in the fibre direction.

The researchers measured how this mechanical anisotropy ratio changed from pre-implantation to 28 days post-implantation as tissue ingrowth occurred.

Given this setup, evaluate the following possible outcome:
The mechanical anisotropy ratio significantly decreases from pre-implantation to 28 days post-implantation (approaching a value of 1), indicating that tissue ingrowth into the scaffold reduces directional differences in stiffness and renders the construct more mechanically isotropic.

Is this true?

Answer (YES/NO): YES